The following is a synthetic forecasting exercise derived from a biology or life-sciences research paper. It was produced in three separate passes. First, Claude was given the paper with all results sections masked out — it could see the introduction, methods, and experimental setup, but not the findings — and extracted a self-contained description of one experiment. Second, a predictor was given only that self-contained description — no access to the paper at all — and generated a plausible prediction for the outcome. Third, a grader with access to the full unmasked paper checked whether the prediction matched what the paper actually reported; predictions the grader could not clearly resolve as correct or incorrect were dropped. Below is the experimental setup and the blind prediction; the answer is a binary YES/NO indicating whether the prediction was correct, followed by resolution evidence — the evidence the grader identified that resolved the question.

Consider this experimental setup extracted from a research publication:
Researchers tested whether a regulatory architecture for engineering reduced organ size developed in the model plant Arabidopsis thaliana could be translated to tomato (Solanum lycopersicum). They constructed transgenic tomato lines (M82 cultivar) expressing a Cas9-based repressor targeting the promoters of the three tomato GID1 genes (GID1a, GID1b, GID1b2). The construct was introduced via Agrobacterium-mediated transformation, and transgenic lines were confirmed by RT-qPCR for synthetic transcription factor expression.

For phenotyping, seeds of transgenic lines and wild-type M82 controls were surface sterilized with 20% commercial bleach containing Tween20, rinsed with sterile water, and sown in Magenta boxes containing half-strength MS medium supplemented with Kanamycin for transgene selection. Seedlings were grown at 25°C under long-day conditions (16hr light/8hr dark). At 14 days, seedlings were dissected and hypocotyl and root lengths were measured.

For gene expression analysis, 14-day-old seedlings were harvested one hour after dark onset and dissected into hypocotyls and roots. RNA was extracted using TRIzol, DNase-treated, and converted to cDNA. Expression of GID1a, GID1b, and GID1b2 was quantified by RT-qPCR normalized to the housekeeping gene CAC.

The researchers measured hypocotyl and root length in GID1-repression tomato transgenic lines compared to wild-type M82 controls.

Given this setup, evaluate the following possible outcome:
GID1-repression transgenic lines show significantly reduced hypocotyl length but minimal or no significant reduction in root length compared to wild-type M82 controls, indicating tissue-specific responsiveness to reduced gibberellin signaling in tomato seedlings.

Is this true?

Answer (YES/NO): NO